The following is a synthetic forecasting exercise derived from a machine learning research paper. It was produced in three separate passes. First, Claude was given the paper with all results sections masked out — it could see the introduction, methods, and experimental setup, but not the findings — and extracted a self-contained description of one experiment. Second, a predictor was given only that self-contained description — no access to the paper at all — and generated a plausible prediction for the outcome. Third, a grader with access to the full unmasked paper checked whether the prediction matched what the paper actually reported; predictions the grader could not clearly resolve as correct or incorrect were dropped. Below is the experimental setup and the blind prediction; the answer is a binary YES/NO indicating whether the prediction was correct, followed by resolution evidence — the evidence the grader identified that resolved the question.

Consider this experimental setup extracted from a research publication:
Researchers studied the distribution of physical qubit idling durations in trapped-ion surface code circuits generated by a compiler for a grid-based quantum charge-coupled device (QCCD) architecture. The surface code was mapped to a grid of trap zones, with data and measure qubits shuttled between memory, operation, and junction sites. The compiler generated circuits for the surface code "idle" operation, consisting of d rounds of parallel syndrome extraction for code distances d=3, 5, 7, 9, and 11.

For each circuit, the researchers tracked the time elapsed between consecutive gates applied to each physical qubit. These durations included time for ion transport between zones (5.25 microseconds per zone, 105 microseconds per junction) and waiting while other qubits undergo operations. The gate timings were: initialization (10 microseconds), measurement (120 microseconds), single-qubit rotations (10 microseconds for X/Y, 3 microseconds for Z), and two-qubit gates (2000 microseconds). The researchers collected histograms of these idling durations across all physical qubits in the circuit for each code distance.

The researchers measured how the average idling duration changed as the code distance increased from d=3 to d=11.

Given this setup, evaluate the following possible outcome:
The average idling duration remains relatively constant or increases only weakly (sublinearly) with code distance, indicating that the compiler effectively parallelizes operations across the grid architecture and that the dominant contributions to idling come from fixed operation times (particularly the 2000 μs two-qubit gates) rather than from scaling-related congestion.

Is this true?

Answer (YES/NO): NO